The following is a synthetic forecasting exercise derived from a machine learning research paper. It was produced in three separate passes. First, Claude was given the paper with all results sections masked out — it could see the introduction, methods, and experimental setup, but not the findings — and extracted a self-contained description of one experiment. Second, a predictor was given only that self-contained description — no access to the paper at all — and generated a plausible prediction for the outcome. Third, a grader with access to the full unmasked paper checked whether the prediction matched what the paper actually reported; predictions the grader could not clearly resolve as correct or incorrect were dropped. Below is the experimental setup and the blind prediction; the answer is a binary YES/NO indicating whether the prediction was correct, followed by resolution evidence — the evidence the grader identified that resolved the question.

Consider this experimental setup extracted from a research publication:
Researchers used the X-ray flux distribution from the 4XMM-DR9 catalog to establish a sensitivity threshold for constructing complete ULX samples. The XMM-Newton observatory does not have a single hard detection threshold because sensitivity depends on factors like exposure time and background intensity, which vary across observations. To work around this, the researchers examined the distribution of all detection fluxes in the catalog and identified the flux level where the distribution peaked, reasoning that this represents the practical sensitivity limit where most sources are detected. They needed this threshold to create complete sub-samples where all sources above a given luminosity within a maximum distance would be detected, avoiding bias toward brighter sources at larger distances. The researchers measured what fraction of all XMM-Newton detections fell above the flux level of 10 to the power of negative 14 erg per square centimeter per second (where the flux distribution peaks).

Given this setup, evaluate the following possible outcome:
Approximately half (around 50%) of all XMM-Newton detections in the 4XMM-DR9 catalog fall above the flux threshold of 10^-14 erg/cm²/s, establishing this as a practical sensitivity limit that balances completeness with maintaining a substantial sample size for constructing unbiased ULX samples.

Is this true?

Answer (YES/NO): NO